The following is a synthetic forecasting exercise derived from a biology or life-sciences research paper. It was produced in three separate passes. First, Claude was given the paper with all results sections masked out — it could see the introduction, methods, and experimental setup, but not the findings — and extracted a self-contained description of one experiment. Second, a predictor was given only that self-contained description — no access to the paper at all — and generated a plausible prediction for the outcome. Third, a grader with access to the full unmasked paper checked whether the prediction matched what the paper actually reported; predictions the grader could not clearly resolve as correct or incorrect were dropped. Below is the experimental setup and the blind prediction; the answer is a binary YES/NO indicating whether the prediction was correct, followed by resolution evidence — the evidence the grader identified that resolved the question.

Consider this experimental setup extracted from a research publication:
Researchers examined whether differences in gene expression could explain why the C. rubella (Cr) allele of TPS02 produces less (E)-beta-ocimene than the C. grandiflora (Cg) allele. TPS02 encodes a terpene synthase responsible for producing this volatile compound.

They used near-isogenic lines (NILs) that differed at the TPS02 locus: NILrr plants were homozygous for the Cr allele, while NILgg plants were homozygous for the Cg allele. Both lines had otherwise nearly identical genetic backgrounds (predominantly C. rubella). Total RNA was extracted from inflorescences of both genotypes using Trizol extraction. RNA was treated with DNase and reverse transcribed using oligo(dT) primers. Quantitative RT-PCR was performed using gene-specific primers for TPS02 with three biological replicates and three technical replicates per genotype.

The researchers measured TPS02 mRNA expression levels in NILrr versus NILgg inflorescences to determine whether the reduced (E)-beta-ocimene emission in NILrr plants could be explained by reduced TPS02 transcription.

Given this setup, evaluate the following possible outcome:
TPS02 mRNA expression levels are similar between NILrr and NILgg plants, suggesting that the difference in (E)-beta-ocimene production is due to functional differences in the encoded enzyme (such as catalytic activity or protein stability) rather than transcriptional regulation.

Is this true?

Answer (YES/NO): YES